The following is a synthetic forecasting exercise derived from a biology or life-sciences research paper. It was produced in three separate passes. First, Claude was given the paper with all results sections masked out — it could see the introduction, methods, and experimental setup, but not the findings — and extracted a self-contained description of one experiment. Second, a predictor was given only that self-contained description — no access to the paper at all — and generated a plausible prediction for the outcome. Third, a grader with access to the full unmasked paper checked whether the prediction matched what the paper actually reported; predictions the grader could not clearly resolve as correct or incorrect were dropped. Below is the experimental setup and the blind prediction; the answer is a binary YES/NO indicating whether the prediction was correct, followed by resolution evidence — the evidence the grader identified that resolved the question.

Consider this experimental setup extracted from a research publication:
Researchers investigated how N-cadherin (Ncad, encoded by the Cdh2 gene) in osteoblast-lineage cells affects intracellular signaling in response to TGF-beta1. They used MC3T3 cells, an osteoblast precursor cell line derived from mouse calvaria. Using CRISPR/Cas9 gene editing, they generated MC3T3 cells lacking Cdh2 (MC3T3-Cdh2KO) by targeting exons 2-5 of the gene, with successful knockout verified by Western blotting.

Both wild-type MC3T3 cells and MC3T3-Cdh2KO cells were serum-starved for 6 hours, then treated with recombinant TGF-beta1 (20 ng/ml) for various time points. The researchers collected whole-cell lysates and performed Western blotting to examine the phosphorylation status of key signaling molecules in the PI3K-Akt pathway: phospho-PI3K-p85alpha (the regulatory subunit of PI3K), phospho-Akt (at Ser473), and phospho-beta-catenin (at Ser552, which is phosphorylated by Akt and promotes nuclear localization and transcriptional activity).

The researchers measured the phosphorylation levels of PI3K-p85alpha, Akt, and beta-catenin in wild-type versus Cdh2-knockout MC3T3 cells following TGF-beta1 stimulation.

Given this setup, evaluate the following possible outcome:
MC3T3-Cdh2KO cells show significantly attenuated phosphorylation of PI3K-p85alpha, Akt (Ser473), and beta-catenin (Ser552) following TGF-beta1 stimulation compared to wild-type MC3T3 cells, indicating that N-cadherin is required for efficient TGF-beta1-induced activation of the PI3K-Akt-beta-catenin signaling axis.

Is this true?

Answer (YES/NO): NO